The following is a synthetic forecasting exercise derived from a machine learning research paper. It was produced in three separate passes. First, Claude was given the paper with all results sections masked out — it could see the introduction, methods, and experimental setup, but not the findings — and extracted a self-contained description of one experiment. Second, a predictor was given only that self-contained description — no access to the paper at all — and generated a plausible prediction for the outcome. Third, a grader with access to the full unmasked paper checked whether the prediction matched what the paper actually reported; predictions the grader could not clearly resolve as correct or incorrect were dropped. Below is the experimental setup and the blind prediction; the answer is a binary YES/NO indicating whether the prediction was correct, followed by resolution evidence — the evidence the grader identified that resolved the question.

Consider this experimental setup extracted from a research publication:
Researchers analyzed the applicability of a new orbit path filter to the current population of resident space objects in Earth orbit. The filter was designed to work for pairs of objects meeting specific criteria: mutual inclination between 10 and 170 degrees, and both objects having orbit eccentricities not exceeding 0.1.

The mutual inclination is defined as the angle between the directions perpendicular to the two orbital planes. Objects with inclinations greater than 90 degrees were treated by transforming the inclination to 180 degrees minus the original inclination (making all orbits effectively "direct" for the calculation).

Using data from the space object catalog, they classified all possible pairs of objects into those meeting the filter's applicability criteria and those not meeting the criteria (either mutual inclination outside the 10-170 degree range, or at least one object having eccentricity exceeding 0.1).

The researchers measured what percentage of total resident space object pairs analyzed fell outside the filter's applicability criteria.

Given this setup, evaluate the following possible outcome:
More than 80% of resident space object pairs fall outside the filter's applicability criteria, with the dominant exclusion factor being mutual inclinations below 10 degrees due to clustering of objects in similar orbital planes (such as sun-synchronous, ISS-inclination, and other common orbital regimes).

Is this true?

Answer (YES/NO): NO